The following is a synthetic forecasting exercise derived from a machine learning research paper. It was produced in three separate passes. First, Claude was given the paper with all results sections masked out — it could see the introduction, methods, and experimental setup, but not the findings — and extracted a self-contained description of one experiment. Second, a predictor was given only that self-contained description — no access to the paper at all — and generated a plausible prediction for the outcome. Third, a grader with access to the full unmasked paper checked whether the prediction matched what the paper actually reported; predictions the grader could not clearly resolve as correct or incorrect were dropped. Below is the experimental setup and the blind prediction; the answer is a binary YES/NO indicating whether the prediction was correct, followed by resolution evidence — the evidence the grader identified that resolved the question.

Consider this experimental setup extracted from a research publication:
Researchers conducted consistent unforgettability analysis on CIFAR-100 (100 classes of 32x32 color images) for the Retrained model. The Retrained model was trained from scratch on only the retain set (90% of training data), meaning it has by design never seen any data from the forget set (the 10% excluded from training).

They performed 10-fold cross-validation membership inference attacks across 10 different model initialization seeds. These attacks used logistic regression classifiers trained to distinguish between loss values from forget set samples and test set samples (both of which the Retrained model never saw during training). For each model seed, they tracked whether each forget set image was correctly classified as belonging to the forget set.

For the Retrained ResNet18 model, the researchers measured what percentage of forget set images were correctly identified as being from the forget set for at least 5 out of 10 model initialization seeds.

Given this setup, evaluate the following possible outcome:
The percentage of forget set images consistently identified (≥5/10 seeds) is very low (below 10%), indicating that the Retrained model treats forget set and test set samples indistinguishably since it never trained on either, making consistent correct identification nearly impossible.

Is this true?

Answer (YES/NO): NO